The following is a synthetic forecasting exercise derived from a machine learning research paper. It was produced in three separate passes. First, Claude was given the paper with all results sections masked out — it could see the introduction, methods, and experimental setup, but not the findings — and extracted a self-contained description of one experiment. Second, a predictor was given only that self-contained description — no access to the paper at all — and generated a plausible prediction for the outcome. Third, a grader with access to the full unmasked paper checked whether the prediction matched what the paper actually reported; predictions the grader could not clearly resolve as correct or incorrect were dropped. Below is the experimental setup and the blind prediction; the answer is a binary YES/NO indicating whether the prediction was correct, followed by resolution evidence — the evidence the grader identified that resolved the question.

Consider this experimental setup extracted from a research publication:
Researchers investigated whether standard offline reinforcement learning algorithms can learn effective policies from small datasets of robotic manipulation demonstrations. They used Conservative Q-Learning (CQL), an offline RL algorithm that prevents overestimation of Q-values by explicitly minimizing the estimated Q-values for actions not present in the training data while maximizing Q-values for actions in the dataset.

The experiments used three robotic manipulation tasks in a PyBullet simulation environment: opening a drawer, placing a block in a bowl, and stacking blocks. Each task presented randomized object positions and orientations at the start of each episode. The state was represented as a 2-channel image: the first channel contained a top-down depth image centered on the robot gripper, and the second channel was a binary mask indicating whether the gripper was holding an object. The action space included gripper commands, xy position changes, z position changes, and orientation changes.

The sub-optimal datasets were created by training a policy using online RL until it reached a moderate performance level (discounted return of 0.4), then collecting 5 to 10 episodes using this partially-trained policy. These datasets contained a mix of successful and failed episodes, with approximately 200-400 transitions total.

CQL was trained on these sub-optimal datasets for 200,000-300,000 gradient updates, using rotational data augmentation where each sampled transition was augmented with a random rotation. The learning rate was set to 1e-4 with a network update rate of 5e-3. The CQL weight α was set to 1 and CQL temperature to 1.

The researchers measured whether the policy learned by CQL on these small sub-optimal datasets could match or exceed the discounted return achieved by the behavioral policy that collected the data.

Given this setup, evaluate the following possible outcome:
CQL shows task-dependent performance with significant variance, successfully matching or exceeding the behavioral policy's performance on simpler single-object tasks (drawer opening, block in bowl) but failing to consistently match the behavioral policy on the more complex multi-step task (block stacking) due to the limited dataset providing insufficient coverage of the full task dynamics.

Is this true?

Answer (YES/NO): NO